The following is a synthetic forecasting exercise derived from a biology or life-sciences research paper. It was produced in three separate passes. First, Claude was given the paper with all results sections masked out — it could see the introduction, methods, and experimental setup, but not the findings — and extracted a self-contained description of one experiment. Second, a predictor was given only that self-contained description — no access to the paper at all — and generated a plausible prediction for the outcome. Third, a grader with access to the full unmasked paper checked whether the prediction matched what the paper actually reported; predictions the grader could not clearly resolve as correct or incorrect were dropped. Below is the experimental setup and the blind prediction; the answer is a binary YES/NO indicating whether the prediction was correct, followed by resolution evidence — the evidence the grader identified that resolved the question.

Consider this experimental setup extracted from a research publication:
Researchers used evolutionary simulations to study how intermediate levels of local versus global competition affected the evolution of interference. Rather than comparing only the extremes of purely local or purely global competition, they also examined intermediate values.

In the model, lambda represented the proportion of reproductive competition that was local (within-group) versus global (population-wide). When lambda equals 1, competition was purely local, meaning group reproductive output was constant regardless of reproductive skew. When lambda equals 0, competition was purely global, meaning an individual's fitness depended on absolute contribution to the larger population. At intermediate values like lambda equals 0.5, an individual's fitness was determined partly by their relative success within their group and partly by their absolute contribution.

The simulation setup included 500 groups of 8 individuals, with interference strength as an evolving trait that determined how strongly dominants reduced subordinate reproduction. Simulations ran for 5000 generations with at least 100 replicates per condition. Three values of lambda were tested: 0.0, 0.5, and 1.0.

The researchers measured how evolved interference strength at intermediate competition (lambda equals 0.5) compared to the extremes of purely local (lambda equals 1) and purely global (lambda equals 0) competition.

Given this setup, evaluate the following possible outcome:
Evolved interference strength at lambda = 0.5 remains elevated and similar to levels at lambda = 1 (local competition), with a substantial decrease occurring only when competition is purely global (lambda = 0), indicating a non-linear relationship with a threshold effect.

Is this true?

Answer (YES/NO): NO